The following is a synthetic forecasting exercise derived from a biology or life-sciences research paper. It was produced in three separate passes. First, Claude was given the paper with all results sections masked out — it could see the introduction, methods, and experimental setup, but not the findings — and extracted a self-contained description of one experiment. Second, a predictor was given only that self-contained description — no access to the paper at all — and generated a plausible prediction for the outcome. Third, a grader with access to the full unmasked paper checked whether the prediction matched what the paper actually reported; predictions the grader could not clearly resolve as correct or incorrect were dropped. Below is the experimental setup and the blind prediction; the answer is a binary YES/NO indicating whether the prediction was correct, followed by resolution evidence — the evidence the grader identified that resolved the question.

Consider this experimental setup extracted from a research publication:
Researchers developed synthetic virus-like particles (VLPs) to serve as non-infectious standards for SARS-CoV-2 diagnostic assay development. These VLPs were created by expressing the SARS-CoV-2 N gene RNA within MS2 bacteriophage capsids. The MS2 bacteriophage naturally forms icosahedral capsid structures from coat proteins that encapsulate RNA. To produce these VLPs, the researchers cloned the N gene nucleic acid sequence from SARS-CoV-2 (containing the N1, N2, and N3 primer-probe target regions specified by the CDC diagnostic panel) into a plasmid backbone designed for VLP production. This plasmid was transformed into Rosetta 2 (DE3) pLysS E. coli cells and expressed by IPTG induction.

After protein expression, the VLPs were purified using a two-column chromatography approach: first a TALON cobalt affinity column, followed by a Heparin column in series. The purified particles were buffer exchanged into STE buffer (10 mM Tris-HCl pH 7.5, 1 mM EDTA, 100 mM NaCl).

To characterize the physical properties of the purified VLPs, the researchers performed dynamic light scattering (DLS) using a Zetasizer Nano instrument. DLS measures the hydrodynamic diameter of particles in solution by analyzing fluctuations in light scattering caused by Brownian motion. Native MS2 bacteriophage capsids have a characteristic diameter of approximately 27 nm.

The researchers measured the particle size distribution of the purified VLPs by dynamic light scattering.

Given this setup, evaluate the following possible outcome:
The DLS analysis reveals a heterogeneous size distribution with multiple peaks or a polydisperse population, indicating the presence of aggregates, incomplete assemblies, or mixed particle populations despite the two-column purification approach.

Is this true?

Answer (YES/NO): NO